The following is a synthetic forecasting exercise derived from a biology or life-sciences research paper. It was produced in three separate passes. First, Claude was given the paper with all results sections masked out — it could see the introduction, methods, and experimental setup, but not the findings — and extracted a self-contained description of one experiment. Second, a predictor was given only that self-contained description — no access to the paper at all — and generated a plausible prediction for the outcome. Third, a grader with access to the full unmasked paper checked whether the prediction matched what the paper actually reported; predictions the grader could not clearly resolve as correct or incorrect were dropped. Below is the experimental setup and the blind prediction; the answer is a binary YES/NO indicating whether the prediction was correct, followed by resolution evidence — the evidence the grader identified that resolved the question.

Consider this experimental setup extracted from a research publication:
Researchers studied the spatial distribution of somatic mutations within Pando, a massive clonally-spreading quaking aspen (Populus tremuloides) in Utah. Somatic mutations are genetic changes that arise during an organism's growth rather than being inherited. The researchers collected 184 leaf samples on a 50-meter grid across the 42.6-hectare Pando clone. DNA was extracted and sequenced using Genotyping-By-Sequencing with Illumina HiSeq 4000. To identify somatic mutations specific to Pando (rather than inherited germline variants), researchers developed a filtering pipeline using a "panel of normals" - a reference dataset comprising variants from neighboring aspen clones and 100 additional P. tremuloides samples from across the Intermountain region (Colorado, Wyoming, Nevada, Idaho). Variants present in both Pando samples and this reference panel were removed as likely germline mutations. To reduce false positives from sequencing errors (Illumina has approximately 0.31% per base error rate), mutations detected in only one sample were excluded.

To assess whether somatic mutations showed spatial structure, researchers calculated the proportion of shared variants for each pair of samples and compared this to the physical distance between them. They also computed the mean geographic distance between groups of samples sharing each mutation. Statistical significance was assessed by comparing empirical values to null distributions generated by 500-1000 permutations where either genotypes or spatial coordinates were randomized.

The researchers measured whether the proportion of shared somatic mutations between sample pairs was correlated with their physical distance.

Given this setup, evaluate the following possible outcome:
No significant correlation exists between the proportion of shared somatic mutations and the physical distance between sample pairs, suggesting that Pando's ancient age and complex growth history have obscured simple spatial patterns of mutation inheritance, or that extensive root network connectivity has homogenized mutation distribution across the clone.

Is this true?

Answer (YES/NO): NO